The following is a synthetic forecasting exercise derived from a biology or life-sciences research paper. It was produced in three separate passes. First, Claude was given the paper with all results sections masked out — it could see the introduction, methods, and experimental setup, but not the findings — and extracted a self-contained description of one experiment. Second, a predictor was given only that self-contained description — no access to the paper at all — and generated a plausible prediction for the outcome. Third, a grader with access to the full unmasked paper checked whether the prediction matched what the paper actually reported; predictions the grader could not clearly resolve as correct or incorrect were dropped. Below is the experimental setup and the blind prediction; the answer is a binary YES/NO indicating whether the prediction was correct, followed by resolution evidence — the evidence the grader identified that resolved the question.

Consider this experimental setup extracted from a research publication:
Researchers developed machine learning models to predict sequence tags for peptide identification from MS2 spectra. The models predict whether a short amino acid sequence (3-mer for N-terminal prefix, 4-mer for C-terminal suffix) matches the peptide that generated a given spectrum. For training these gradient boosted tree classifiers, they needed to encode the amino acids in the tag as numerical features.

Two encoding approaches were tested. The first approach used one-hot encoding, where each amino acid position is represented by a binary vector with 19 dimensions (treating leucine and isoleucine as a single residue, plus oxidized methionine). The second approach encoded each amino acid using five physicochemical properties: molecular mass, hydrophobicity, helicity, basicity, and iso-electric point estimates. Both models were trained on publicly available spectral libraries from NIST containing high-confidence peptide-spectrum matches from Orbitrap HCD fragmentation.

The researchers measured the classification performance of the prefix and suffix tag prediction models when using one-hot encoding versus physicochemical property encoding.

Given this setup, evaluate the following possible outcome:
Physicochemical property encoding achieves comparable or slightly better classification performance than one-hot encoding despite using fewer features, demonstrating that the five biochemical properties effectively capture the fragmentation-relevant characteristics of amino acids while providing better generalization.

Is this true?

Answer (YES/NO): NO